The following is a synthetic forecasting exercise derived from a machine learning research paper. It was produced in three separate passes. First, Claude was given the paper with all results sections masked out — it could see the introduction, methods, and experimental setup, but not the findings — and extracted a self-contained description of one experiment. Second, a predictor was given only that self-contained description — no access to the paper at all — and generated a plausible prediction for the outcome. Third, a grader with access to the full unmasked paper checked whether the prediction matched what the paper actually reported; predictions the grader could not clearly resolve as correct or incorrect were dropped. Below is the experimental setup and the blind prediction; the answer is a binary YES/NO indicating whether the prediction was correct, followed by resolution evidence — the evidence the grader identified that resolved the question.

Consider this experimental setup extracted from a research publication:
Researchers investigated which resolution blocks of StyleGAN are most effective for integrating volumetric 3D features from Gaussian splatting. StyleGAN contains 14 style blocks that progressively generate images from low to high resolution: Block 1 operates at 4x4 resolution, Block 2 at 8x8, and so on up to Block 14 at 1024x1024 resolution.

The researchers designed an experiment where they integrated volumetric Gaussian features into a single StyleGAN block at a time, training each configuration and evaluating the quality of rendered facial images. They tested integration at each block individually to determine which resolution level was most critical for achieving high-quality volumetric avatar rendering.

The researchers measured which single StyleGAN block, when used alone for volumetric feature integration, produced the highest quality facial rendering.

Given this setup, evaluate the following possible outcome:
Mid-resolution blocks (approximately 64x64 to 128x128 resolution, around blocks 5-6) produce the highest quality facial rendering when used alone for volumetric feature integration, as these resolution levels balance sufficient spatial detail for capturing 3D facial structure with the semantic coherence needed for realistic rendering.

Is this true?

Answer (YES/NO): NO